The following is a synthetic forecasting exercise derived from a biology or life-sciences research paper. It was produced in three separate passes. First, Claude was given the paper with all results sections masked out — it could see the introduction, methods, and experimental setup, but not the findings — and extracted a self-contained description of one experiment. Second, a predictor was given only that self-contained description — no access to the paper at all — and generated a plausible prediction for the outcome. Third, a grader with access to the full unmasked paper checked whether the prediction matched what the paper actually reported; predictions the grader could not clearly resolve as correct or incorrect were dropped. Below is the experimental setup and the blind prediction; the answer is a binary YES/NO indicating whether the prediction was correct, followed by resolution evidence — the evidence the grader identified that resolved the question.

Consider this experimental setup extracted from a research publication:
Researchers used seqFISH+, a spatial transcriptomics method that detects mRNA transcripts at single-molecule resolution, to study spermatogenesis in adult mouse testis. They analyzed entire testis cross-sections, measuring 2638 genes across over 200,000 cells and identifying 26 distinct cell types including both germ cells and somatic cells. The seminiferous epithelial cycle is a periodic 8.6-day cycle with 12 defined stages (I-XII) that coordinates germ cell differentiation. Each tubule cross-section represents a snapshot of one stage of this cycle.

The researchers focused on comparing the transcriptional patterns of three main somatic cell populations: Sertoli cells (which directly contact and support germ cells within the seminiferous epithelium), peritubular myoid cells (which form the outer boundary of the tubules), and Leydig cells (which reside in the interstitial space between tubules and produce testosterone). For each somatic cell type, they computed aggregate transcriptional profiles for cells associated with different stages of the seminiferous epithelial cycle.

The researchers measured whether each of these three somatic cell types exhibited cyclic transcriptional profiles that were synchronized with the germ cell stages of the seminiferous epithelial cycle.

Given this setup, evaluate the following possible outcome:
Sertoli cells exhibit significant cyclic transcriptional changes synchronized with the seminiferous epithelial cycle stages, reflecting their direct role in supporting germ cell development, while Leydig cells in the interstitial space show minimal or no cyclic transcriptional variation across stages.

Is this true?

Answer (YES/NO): YES